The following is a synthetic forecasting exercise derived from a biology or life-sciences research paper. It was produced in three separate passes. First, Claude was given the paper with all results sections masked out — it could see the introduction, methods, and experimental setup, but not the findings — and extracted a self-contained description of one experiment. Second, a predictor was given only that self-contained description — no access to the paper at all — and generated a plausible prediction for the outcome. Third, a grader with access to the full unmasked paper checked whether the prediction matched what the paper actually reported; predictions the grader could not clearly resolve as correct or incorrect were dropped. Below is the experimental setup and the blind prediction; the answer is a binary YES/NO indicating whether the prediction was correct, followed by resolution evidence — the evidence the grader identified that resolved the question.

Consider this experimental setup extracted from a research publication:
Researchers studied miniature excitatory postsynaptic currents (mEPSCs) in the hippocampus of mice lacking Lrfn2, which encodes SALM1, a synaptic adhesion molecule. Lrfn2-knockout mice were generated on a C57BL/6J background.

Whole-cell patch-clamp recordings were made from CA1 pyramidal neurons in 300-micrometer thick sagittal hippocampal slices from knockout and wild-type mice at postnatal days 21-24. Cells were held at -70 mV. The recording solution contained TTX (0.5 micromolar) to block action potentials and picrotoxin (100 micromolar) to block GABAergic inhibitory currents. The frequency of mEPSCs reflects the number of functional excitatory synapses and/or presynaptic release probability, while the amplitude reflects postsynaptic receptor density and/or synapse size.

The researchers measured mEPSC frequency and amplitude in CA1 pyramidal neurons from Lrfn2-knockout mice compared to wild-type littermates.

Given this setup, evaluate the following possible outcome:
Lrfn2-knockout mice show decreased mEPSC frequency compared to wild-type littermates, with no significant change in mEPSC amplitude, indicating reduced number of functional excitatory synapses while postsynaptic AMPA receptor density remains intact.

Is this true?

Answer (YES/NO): NO